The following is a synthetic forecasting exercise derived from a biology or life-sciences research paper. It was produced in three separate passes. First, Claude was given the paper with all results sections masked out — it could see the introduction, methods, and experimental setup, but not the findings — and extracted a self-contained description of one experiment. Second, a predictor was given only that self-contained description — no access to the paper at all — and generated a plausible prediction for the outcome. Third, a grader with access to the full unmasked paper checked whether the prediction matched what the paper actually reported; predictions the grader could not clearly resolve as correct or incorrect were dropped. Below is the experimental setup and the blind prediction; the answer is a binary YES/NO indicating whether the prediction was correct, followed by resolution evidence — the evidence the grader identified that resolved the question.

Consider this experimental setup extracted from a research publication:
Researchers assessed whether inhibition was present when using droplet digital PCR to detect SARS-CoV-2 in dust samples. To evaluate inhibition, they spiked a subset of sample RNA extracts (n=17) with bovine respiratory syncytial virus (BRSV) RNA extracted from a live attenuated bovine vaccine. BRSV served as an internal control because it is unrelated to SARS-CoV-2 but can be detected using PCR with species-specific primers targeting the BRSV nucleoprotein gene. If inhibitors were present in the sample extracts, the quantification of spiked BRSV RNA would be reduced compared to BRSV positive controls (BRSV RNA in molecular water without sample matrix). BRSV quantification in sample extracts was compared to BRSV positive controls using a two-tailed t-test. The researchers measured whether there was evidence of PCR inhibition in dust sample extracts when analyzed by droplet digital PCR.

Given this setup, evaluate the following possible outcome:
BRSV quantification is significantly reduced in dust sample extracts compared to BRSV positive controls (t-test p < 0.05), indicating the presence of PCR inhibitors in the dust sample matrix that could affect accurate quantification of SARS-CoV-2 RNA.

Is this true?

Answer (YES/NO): NO